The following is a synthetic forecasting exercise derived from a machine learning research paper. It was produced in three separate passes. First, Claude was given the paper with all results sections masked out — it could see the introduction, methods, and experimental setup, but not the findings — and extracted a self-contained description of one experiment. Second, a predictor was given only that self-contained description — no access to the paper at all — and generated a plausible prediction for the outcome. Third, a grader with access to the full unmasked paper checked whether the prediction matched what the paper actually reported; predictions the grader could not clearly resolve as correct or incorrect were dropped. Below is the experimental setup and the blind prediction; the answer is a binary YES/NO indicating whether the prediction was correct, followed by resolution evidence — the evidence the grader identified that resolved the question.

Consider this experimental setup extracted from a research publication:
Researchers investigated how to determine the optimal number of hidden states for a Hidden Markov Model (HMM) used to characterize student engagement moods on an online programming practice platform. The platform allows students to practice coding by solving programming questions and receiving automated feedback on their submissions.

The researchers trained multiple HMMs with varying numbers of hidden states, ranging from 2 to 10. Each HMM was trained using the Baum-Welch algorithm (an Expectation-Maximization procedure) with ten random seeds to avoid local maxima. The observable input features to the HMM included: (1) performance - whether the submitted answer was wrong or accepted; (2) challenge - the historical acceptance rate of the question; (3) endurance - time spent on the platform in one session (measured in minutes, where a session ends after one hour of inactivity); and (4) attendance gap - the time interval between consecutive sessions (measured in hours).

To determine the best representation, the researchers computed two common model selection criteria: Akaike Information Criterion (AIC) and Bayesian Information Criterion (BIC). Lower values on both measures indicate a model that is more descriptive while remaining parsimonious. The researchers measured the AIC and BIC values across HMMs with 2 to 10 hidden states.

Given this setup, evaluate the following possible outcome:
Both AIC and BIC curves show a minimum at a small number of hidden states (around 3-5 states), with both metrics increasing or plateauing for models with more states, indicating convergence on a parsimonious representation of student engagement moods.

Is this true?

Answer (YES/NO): YES